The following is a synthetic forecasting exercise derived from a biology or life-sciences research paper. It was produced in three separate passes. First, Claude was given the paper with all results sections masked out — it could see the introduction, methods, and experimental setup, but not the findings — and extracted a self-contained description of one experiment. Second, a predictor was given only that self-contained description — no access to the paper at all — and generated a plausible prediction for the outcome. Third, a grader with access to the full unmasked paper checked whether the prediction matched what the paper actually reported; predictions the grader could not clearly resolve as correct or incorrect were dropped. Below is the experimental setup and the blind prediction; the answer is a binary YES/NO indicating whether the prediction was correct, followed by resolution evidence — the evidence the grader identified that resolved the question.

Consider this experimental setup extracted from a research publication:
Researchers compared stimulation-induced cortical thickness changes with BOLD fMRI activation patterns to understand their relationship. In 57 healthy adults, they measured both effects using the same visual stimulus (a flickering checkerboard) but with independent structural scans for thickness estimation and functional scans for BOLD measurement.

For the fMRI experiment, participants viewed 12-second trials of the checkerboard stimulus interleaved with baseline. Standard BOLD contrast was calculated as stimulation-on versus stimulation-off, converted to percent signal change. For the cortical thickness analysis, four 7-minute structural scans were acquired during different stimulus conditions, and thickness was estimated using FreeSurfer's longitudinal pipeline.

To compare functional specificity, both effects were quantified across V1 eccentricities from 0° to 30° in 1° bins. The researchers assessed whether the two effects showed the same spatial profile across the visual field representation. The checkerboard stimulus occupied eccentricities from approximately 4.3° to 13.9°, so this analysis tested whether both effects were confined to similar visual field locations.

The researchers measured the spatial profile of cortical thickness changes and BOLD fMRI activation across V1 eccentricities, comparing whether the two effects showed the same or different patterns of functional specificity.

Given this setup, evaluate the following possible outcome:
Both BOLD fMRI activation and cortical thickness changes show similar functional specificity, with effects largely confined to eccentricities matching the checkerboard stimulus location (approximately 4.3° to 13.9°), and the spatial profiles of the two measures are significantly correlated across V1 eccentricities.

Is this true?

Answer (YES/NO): NO